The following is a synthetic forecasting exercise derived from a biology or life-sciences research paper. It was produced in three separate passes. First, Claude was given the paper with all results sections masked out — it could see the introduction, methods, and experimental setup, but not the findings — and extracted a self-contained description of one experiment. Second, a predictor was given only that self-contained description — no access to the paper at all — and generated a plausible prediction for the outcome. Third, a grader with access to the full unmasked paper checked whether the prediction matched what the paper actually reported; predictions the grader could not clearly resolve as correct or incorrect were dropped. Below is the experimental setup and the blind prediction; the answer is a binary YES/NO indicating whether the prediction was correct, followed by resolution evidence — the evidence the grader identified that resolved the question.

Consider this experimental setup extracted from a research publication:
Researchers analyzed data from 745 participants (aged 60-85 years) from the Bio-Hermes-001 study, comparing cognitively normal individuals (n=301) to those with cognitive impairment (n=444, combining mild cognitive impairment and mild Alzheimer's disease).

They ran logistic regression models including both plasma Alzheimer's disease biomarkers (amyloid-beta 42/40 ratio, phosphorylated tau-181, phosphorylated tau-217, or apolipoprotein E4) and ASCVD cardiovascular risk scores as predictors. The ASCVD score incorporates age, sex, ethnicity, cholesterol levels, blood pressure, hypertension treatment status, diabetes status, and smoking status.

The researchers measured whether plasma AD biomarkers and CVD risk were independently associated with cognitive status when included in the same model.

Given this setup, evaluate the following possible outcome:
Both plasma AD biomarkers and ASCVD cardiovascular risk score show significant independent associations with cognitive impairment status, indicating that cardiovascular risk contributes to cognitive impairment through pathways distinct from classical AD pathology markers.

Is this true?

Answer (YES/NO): YES